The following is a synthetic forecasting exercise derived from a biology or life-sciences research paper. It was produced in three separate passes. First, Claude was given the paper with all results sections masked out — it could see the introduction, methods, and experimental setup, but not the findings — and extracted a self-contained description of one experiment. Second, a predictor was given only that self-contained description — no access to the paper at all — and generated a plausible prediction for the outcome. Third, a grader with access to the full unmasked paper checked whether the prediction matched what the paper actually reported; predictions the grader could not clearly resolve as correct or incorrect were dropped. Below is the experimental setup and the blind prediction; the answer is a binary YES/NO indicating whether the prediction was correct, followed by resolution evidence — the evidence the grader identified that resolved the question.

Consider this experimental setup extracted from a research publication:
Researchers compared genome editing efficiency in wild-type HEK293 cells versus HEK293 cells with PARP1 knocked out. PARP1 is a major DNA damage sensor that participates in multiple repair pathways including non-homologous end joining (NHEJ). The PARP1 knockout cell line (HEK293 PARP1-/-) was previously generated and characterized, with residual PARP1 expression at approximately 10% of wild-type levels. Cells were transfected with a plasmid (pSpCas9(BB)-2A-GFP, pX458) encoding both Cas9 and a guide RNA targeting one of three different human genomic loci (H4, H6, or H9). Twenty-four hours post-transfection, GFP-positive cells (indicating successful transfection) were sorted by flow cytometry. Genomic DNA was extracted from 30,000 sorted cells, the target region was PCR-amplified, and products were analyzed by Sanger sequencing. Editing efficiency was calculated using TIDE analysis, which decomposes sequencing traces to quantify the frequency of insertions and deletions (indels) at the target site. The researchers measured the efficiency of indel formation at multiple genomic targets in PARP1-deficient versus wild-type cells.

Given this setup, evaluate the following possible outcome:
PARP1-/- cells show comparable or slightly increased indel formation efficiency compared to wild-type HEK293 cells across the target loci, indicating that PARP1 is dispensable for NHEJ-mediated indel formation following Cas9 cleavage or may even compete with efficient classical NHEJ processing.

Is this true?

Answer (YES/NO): YES